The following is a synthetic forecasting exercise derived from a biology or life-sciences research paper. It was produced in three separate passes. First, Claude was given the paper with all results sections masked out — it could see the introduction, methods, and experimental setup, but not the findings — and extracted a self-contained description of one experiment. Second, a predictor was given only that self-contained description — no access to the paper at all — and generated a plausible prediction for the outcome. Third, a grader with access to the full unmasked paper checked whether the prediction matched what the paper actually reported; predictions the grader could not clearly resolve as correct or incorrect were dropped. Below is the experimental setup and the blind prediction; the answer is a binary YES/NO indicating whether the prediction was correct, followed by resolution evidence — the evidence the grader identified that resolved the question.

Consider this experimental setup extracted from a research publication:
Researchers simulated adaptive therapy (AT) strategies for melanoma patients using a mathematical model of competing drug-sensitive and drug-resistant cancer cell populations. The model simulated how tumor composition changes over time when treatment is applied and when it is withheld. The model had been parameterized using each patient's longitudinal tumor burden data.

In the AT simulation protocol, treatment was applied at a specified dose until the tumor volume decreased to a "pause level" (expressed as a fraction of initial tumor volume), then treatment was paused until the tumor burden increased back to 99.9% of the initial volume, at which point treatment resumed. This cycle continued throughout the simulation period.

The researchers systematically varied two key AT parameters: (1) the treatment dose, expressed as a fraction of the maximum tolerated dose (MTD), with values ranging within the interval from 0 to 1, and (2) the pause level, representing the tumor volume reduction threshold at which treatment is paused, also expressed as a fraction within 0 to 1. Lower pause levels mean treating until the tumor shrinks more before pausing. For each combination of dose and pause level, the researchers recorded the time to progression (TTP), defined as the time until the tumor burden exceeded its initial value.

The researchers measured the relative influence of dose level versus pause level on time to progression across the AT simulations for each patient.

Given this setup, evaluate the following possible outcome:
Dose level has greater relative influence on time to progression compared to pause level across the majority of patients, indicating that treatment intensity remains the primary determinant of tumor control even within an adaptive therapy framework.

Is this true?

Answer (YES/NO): YES